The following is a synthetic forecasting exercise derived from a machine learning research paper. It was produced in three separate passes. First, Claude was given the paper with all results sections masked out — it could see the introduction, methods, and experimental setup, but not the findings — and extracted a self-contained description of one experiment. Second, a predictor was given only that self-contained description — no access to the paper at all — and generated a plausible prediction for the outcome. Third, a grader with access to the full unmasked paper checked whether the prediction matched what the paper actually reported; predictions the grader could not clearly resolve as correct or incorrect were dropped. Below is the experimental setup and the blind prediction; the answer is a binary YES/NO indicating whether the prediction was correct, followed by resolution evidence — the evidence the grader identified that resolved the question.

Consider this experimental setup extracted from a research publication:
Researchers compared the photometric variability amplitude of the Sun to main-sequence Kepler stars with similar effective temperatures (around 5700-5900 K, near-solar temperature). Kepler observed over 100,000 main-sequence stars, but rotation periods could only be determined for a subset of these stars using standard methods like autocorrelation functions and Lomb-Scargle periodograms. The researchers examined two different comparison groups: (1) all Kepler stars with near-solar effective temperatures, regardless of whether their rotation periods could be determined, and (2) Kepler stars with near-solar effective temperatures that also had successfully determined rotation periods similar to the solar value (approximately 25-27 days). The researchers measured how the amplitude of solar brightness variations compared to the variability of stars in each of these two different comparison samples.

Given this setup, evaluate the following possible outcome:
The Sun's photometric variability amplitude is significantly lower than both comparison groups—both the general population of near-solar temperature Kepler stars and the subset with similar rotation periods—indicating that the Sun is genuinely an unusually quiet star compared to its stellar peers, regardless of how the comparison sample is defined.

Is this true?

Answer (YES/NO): NO